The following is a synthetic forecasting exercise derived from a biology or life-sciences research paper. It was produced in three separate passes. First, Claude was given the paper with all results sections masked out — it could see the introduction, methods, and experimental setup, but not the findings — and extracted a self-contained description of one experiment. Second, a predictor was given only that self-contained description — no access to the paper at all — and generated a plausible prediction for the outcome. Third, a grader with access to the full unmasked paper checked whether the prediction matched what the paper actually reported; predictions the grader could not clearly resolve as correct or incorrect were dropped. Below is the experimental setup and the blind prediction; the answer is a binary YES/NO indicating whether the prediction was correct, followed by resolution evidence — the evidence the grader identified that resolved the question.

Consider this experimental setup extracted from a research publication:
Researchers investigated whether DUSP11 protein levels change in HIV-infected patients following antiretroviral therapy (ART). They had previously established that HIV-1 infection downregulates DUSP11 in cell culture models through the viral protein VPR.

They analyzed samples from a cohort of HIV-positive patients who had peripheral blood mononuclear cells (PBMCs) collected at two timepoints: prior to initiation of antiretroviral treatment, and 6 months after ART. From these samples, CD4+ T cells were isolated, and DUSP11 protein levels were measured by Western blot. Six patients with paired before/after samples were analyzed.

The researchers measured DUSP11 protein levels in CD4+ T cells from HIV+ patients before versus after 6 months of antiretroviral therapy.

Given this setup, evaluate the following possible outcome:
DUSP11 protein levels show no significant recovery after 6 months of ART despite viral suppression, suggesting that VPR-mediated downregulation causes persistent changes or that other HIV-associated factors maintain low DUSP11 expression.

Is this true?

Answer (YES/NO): NO